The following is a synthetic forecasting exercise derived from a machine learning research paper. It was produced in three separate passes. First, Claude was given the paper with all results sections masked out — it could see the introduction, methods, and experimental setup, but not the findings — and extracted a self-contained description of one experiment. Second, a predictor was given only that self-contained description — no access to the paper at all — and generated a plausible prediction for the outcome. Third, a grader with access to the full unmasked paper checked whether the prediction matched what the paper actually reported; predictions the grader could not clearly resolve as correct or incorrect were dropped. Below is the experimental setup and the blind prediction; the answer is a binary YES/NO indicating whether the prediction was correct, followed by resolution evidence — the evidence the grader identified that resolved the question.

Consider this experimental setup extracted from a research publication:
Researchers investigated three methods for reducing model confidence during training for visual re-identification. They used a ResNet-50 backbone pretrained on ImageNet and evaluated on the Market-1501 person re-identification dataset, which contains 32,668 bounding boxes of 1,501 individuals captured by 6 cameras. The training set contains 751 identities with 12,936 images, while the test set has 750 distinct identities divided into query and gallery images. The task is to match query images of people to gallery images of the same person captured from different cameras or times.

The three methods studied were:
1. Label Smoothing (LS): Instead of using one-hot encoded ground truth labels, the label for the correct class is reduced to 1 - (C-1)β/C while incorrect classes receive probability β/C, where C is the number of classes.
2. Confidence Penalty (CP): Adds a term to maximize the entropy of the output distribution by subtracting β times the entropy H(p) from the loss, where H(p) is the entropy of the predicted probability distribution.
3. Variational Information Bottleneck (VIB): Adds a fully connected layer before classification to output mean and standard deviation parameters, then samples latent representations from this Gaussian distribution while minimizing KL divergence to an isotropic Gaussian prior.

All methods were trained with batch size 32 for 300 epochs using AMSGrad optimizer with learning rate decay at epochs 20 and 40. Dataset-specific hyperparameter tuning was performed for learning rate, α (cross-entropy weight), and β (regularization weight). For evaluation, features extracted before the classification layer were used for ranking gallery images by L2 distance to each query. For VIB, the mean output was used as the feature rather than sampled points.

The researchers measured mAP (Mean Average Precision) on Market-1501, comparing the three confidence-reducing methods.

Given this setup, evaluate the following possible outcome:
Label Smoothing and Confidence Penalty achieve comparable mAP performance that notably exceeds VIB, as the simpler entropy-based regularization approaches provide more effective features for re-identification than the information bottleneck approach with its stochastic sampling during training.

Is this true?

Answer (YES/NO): NO